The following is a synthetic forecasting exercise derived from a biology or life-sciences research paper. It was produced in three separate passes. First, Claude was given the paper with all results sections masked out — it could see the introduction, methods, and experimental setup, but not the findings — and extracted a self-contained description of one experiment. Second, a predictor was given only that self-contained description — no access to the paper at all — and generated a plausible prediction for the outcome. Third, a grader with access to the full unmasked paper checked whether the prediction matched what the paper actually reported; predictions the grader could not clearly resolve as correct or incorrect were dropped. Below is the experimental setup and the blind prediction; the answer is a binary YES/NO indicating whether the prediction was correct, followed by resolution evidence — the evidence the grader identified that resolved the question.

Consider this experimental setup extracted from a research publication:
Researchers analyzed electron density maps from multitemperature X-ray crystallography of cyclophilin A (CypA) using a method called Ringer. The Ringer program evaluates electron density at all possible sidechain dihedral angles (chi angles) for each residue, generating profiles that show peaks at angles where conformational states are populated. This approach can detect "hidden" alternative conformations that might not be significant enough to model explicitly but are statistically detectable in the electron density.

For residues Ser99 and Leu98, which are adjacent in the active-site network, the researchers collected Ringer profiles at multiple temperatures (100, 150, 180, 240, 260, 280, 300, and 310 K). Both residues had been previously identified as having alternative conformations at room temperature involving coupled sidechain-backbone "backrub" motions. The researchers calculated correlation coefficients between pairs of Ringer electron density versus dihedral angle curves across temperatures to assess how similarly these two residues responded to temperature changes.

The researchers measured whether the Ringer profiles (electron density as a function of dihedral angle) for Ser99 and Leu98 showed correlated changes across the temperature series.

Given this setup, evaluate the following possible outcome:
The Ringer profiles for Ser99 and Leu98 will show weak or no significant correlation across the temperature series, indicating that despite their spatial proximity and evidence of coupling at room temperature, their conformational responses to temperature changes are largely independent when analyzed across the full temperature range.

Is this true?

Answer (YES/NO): NO